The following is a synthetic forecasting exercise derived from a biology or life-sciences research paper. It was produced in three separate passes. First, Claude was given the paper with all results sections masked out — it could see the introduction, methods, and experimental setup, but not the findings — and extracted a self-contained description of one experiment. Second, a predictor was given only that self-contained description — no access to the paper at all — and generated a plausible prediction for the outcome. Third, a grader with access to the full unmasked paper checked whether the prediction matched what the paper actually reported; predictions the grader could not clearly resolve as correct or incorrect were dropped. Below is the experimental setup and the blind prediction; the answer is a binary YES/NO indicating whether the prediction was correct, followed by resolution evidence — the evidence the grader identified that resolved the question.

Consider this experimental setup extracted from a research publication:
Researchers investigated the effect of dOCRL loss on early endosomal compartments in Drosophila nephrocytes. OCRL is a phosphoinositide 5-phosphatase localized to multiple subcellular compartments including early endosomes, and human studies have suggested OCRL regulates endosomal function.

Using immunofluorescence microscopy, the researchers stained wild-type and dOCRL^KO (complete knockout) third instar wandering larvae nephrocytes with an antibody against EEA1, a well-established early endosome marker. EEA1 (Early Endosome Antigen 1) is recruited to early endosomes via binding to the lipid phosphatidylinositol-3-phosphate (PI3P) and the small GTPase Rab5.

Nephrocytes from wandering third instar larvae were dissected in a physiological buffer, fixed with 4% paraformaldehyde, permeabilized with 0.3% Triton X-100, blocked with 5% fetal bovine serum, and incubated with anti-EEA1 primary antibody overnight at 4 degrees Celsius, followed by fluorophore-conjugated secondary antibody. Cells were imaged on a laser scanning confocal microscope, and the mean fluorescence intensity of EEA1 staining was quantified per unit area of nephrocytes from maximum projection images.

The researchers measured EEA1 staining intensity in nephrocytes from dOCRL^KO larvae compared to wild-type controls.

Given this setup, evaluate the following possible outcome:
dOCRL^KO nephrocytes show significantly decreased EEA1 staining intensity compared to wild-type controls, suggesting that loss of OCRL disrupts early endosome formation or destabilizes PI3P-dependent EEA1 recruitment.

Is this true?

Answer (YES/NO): YES